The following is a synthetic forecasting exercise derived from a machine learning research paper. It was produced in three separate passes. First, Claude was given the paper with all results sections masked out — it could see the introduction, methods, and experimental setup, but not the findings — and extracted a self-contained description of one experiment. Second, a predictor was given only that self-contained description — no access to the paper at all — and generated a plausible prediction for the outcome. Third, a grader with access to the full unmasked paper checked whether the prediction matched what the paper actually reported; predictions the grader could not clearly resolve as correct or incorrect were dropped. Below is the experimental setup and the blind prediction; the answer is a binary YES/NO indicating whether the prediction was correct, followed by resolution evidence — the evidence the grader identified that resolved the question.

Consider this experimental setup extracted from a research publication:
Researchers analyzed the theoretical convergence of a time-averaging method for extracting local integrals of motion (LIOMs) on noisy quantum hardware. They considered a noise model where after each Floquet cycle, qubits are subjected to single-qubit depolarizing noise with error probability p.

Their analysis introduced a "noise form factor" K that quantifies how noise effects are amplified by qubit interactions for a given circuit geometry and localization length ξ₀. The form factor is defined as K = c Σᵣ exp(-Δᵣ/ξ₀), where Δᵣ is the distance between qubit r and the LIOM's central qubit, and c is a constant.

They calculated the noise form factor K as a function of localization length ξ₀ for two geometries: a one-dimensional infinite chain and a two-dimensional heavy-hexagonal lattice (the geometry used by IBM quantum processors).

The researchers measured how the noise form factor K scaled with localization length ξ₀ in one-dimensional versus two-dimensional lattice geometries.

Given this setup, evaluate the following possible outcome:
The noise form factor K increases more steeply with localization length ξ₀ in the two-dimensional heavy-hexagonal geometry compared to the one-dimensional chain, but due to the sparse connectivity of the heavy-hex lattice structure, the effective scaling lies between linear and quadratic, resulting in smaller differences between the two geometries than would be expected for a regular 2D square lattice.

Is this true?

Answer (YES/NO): NO